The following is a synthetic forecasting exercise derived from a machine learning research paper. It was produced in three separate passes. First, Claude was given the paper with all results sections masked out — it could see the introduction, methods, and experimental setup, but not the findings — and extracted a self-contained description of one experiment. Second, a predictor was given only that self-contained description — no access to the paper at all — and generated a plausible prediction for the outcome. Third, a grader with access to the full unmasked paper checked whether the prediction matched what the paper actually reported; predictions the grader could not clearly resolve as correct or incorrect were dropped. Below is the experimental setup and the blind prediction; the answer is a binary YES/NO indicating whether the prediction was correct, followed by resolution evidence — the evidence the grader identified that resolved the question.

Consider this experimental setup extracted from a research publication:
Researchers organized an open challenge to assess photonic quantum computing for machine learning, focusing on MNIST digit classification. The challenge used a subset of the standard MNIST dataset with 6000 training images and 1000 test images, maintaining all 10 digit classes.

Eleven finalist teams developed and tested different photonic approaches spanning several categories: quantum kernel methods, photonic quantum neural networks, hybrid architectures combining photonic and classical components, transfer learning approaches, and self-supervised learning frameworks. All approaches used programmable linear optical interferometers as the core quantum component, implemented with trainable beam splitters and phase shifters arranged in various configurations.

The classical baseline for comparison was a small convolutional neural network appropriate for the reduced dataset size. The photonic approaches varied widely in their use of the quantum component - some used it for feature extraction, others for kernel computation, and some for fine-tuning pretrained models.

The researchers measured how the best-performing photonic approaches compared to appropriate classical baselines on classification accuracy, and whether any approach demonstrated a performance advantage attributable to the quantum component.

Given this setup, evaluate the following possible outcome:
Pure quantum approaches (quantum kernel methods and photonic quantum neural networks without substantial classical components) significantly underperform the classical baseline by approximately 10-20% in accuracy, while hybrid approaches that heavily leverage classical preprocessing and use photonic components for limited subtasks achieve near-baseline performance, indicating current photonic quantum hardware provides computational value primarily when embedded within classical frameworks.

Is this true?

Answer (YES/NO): YES